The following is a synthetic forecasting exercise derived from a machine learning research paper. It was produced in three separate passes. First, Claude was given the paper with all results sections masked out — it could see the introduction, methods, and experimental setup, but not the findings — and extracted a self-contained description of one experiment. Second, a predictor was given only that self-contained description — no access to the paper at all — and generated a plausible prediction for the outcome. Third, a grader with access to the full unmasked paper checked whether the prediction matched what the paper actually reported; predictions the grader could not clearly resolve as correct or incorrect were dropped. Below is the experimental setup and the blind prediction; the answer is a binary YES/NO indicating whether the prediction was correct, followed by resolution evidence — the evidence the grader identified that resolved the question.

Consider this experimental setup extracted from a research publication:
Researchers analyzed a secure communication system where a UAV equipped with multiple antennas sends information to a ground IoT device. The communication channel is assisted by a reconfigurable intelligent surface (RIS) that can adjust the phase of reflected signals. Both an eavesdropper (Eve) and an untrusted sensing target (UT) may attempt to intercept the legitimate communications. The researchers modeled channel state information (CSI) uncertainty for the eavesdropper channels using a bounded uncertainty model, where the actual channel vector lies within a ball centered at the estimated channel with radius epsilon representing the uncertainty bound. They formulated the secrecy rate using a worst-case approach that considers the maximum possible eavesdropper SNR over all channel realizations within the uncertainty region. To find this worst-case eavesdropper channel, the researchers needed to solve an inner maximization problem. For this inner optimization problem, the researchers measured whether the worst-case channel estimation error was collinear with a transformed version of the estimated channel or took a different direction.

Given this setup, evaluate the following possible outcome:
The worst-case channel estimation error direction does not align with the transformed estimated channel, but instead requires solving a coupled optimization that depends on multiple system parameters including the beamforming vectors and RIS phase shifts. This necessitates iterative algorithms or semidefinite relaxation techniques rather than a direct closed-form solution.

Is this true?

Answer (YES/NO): NO